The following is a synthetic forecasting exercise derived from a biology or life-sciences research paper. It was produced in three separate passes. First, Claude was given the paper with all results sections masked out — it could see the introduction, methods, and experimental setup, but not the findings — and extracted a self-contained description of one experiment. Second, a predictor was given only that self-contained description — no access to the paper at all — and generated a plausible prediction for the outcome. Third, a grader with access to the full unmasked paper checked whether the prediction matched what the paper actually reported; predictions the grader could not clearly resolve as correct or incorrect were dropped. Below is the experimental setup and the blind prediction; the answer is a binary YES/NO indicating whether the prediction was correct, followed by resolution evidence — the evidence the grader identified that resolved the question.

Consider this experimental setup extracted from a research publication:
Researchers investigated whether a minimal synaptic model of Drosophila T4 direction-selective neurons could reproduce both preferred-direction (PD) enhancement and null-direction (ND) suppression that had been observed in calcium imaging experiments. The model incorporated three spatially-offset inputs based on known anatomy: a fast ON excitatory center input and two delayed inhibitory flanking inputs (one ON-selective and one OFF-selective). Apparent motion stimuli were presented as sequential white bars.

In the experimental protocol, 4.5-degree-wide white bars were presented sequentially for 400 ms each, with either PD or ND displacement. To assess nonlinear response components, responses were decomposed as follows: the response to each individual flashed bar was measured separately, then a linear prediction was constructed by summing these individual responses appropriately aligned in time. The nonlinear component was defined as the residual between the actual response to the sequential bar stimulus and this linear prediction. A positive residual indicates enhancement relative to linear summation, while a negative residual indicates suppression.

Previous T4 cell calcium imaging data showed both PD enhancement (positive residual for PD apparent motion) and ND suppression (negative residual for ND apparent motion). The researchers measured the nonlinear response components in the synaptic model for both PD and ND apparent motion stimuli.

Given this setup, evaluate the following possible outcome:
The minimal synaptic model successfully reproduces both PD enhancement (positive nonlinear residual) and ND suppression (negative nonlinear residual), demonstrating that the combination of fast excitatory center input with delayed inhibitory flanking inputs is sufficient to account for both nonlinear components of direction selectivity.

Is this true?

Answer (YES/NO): NO